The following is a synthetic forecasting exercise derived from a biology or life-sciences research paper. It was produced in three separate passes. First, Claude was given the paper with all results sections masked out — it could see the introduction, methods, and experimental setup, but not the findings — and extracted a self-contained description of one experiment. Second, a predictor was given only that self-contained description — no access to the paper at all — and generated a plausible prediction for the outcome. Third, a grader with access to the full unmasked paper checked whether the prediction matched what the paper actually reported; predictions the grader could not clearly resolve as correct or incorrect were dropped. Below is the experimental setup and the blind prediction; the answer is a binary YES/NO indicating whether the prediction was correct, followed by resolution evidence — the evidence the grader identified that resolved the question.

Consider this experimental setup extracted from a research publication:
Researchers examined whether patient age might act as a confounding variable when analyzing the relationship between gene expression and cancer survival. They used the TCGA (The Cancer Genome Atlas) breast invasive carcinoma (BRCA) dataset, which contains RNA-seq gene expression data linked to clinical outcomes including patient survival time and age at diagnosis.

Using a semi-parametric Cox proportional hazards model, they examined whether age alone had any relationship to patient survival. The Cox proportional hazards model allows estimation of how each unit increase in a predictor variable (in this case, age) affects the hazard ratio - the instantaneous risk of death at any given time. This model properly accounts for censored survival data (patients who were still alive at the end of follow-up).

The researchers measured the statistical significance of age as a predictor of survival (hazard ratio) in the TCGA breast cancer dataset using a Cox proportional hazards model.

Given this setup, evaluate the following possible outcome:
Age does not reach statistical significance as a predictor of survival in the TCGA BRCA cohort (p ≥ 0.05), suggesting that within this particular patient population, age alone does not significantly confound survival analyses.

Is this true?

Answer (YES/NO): NO